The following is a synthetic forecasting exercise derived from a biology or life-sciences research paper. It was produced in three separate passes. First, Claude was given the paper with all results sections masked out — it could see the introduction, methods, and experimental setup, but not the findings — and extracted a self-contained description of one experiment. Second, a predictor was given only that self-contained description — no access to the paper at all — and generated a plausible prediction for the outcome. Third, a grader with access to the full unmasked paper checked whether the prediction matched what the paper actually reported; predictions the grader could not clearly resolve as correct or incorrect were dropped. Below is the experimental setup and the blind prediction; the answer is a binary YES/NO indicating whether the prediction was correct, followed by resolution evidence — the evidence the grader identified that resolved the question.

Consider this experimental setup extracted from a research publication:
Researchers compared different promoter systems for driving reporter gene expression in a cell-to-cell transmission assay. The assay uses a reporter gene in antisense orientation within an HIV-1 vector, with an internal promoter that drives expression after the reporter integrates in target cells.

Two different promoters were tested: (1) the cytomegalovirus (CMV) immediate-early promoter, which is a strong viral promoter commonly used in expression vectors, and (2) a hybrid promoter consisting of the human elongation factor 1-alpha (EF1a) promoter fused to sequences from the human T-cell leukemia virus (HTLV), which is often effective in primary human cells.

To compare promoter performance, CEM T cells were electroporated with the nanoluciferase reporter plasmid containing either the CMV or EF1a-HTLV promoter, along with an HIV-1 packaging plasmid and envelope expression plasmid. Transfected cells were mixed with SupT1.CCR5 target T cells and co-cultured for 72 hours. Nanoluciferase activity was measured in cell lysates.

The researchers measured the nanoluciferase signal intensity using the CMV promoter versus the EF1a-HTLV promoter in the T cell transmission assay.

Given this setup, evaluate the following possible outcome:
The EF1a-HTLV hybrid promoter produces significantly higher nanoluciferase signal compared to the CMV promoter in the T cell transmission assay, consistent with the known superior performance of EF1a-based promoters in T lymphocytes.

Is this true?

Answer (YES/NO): YES